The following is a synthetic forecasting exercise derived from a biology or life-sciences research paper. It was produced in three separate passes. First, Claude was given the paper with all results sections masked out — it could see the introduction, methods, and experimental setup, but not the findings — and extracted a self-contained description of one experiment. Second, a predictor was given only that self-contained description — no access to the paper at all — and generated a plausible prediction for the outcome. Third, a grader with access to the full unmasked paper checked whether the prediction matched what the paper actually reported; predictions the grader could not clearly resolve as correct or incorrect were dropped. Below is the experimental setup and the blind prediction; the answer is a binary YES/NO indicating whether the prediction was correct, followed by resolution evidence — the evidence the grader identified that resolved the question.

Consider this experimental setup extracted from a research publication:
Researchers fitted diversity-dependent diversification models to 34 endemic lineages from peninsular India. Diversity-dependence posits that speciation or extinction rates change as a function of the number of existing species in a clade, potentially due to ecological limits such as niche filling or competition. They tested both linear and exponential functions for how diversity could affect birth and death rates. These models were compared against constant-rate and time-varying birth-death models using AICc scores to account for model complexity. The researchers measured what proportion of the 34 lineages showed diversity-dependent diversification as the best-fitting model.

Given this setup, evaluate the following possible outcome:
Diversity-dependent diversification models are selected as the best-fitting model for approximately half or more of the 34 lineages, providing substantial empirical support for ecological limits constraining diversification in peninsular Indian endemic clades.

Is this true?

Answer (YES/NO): NO